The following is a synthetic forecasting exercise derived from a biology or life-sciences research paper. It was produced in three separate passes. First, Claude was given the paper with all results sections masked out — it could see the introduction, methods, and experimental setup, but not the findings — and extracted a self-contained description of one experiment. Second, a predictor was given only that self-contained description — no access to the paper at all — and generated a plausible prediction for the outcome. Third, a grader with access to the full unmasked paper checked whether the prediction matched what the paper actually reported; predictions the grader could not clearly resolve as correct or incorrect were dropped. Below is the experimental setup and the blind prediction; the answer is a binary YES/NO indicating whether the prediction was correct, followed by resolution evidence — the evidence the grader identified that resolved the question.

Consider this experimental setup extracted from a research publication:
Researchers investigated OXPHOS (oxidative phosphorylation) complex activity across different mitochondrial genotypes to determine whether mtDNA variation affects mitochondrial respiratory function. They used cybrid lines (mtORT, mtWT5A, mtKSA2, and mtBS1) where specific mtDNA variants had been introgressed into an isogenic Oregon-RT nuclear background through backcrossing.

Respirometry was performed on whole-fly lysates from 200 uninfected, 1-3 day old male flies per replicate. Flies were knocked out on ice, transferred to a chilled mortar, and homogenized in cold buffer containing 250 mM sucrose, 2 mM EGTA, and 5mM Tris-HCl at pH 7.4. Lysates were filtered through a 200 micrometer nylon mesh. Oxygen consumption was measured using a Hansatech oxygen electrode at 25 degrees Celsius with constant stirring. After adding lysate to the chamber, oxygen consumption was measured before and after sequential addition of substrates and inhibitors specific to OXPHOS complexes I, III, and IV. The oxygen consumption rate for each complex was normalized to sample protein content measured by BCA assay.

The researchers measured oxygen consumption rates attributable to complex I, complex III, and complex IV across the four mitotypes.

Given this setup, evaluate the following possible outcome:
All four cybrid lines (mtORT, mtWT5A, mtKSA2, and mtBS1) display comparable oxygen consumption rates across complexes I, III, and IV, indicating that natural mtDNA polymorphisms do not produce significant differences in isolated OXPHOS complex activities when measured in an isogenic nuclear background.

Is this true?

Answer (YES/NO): YES